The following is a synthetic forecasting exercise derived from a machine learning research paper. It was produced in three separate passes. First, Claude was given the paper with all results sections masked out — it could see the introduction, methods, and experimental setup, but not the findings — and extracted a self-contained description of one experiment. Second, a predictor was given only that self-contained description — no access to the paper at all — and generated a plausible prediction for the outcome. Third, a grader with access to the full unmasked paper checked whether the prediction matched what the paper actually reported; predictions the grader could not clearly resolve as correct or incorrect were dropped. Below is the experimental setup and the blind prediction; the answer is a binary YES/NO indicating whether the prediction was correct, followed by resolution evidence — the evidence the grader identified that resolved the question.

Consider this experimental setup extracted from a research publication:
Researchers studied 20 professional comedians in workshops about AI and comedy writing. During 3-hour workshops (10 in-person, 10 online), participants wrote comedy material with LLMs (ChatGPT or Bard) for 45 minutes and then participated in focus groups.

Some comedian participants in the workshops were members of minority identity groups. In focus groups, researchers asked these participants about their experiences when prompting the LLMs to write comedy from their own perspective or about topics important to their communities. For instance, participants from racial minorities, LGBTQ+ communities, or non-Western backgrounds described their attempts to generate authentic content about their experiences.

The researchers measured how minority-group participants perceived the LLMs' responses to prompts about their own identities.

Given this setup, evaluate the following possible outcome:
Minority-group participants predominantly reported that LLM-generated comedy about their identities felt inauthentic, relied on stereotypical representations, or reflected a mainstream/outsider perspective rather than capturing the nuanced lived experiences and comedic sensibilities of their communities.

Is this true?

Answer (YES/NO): YES